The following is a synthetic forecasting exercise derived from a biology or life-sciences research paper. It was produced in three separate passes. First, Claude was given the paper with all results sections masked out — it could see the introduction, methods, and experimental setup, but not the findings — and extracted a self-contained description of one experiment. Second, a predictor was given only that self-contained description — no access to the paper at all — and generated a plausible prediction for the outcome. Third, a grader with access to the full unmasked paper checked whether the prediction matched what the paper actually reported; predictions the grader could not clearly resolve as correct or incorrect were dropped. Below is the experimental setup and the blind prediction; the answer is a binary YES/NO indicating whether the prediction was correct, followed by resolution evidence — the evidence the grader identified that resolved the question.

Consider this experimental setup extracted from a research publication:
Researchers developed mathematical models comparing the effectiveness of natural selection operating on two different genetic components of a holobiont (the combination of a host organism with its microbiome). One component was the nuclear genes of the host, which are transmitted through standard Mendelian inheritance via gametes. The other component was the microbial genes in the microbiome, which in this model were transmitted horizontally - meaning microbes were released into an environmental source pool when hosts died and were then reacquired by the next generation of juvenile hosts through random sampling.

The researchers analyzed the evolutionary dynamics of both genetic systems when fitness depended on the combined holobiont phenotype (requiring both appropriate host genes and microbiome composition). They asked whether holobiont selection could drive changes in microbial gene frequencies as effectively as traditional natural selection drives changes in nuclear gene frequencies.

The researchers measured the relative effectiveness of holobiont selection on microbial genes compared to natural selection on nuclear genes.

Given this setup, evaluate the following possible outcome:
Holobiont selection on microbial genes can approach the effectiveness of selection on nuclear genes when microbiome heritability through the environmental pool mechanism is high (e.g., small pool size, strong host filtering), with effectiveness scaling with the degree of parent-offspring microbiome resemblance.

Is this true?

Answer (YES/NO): NO